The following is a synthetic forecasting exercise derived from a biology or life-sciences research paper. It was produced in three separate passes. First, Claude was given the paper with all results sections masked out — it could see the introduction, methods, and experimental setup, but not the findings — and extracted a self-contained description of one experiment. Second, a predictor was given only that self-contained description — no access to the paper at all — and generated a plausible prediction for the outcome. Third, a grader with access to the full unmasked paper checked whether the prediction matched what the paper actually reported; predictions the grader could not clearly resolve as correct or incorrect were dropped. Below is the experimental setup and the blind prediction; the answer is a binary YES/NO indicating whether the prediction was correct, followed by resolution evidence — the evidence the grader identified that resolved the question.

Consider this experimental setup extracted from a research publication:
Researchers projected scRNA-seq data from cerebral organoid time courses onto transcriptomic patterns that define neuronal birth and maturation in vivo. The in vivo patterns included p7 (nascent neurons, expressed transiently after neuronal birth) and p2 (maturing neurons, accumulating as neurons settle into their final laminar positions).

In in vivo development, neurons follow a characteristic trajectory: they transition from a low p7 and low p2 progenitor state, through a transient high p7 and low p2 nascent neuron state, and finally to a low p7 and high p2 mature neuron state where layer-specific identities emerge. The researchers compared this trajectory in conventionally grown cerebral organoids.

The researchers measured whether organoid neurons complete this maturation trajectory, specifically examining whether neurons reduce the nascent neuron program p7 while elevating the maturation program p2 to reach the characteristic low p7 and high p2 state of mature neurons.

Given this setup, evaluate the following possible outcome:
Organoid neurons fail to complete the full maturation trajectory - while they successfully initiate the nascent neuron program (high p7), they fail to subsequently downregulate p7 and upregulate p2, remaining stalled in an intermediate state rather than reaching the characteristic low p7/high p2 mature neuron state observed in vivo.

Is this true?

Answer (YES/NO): YES